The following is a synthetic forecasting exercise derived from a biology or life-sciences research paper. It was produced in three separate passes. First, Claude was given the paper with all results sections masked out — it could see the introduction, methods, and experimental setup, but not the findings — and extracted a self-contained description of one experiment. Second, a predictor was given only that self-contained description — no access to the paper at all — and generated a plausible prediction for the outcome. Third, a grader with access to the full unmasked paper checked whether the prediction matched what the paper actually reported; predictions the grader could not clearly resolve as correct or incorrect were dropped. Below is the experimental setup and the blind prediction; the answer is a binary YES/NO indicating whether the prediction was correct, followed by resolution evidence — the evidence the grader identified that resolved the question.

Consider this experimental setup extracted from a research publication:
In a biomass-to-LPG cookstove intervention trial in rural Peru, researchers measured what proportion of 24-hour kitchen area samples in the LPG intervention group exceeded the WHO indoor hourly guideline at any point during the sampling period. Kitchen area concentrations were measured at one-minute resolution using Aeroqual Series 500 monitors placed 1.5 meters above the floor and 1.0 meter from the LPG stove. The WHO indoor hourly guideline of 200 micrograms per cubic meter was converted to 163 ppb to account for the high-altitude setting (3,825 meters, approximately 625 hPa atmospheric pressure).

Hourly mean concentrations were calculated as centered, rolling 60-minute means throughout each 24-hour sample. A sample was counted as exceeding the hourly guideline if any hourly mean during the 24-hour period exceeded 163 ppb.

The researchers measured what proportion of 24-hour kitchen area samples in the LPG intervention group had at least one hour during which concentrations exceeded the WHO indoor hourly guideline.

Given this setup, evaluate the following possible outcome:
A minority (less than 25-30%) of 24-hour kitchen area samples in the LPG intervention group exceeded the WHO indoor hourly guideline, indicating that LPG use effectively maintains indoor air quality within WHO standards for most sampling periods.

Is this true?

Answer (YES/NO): NO